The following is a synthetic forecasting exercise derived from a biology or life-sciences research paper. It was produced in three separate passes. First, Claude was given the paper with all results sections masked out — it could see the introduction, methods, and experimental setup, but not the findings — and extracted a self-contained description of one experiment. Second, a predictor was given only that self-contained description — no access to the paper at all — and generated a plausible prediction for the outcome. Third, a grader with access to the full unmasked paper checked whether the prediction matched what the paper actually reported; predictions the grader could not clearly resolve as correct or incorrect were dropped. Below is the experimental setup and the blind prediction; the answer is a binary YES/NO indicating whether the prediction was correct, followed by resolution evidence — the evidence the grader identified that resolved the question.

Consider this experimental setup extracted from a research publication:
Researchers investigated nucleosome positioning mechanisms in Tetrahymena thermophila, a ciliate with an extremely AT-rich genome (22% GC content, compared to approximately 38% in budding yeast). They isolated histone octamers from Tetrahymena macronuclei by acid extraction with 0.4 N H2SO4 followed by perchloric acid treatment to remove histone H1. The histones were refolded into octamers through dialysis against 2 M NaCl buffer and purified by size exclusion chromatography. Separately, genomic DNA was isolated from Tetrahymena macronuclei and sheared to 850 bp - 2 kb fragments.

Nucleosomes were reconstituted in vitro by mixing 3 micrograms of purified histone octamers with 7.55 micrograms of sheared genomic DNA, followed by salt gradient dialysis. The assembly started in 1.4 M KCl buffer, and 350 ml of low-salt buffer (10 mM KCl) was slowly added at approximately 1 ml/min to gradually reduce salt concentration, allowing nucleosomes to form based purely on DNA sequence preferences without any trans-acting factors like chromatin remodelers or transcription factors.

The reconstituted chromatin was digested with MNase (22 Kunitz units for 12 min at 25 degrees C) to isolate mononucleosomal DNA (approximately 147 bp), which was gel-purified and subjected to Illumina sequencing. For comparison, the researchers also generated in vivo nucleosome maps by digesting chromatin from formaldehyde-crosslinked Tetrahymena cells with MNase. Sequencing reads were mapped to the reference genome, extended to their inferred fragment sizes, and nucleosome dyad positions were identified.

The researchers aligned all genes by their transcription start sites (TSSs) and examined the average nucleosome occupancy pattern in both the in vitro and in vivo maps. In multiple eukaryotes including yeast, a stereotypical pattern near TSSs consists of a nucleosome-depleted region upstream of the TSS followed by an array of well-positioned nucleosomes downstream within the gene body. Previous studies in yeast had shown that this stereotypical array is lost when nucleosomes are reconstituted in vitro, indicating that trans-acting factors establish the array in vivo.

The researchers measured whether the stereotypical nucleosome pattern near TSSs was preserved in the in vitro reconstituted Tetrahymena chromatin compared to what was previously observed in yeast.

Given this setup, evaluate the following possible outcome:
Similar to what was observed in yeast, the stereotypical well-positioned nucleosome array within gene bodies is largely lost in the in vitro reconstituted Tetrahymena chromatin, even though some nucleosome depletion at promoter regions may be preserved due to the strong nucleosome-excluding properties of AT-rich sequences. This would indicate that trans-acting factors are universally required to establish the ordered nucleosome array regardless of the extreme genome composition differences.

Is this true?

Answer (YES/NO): NO